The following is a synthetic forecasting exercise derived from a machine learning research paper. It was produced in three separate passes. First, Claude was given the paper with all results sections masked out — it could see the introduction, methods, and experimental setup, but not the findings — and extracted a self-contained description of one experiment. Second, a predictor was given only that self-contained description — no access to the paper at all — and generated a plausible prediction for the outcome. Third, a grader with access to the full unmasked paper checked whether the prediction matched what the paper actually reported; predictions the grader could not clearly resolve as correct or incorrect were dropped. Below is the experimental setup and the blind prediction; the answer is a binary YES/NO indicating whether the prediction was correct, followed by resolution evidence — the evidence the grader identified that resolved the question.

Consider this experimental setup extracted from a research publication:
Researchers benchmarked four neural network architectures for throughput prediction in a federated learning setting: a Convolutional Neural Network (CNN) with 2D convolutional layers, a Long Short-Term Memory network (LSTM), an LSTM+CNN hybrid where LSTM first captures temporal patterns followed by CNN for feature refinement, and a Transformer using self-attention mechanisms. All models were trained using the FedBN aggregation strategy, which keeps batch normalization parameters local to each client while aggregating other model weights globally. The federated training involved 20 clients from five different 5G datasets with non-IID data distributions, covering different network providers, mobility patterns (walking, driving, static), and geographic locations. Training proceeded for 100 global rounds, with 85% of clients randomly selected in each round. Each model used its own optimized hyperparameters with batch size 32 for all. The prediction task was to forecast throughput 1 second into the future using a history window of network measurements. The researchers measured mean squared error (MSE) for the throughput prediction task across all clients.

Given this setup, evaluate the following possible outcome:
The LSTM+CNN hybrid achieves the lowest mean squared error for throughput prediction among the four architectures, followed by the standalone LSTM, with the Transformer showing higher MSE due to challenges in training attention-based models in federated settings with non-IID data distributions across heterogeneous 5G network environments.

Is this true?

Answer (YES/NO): NO